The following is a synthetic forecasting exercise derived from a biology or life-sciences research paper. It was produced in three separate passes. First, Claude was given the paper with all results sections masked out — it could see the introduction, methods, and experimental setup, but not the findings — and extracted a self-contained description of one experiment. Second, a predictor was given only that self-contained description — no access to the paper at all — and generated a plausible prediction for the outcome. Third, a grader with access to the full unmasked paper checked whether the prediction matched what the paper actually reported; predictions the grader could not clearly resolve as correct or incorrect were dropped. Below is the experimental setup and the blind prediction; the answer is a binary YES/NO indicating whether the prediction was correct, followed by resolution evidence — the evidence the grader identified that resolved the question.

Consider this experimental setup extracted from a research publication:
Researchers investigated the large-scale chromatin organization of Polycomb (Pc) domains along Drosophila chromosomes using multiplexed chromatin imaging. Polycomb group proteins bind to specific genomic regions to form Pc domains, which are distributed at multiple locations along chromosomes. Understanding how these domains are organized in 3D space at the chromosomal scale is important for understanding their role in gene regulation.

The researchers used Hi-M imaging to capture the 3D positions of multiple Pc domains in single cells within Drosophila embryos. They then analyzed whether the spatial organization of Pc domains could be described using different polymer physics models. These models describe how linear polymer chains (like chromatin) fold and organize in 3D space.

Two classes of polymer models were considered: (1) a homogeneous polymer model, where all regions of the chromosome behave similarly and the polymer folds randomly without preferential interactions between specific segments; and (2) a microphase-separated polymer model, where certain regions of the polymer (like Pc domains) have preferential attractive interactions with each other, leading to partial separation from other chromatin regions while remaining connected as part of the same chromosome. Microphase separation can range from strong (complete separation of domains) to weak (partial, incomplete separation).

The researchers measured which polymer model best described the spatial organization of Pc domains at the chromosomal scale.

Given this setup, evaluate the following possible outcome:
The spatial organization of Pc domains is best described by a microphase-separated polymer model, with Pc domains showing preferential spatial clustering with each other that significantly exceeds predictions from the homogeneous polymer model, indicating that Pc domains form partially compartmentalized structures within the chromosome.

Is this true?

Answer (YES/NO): NO